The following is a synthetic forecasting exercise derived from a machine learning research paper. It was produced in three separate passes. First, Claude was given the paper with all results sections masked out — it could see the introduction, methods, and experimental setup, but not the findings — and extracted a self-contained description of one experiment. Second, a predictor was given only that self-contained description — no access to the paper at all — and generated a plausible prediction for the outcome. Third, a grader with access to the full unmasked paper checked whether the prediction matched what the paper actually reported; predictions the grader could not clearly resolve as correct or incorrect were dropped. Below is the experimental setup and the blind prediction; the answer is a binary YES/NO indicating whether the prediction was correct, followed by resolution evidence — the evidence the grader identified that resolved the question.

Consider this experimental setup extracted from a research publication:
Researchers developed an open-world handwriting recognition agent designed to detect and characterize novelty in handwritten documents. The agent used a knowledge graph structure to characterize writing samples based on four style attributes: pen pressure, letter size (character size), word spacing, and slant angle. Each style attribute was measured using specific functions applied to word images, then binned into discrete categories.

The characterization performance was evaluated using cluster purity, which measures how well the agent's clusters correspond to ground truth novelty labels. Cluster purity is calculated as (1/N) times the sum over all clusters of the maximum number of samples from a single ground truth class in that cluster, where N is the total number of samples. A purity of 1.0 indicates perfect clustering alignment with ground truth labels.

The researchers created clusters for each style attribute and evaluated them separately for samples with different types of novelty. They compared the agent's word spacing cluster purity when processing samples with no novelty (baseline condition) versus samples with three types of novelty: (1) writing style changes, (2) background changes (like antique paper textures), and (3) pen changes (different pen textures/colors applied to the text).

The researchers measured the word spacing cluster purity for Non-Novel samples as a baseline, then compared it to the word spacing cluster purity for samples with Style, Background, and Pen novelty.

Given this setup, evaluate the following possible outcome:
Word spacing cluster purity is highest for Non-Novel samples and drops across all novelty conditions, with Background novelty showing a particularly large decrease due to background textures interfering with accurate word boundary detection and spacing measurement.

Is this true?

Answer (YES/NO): YES